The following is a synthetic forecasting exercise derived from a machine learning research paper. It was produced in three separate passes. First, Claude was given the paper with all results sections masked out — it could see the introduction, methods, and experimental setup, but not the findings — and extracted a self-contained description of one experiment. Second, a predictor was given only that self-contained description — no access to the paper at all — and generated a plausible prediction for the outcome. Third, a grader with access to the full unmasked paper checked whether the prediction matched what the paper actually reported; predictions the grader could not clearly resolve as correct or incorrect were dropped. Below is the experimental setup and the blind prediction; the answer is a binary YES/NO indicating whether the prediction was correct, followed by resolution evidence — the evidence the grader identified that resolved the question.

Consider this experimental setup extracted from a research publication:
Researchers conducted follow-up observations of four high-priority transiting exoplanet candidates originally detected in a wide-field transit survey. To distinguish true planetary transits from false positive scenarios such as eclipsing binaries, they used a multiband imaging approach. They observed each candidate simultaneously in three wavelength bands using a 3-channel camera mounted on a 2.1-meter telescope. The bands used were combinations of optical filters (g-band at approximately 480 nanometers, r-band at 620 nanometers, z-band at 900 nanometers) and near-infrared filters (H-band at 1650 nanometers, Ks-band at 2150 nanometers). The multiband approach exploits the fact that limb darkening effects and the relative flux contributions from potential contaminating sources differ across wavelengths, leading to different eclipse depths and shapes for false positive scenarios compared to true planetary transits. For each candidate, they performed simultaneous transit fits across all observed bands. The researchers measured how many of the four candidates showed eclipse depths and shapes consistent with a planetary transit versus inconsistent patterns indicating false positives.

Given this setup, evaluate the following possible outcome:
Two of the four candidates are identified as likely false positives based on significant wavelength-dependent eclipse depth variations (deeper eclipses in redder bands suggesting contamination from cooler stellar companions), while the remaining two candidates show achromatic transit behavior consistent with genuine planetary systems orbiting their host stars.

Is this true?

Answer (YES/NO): NO